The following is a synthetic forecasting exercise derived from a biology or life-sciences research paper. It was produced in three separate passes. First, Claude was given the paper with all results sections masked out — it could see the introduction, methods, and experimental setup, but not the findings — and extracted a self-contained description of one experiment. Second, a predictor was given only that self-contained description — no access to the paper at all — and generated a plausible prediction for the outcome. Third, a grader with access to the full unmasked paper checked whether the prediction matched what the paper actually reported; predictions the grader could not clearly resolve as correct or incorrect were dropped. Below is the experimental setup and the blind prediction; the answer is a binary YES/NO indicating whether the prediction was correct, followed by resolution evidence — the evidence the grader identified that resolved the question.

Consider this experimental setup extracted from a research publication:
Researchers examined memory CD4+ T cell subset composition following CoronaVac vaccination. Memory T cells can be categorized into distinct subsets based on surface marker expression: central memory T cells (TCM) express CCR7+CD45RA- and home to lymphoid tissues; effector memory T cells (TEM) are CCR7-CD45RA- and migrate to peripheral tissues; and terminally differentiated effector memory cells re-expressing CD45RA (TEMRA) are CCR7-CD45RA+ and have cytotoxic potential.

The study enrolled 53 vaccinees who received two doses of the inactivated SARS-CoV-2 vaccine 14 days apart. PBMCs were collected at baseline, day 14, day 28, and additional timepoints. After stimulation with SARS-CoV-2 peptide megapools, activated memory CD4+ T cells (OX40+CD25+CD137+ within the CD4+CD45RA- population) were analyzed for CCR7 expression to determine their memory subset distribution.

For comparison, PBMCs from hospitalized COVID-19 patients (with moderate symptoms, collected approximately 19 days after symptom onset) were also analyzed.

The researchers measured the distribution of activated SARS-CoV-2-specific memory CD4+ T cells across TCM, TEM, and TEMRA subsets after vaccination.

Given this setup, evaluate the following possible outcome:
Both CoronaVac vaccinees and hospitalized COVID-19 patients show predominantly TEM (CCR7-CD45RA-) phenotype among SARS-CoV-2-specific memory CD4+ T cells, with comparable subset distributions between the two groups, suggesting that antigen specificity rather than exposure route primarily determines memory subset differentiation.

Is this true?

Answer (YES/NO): NO